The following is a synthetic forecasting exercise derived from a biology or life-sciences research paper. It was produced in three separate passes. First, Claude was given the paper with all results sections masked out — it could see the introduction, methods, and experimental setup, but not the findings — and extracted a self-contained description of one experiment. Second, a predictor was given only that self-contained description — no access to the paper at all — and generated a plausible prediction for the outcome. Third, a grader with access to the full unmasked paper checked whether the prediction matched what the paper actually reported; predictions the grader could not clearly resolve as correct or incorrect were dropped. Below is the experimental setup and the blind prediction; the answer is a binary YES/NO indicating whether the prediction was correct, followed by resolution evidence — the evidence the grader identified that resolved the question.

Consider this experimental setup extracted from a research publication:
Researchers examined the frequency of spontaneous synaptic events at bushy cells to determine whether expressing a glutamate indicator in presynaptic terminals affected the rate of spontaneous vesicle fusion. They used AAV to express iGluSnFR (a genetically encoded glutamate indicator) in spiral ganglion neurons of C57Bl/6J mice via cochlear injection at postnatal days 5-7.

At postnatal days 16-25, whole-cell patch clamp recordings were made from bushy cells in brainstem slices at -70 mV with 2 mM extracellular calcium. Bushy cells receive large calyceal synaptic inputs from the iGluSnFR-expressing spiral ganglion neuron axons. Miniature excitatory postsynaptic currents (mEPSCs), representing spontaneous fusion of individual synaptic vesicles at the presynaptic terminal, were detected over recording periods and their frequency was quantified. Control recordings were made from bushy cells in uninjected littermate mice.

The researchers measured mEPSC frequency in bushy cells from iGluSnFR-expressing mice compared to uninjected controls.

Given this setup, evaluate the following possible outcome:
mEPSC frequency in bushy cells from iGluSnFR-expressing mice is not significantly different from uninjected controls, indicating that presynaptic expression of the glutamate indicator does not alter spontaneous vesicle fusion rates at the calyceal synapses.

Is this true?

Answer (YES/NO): YES